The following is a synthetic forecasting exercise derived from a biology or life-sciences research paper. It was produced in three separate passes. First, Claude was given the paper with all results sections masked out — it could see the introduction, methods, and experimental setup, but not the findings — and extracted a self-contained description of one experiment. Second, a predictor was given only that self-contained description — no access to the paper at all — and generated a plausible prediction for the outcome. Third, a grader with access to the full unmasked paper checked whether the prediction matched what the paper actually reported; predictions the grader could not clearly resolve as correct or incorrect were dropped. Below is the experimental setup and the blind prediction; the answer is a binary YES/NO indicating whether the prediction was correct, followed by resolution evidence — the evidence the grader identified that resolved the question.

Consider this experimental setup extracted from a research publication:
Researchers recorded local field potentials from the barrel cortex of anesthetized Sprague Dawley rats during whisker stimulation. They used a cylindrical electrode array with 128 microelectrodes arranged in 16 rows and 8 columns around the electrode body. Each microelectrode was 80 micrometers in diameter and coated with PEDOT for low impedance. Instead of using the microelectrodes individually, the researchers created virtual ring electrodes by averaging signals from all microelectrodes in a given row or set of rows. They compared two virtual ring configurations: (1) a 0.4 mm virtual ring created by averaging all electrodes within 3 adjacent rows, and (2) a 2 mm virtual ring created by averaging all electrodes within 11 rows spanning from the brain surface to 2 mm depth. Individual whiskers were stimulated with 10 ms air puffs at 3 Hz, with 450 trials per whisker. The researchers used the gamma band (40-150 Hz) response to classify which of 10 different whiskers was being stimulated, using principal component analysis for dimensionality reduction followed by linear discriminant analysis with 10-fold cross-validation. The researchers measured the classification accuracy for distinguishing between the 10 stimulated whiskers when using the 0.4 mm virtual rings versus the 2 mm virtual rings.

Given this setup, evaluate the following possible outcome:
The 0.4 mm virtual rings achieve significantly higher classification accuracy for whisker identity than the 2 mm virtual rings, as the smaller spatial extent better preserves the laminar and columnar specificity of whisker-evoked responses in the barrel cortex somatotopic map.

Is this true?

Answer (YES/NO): YES